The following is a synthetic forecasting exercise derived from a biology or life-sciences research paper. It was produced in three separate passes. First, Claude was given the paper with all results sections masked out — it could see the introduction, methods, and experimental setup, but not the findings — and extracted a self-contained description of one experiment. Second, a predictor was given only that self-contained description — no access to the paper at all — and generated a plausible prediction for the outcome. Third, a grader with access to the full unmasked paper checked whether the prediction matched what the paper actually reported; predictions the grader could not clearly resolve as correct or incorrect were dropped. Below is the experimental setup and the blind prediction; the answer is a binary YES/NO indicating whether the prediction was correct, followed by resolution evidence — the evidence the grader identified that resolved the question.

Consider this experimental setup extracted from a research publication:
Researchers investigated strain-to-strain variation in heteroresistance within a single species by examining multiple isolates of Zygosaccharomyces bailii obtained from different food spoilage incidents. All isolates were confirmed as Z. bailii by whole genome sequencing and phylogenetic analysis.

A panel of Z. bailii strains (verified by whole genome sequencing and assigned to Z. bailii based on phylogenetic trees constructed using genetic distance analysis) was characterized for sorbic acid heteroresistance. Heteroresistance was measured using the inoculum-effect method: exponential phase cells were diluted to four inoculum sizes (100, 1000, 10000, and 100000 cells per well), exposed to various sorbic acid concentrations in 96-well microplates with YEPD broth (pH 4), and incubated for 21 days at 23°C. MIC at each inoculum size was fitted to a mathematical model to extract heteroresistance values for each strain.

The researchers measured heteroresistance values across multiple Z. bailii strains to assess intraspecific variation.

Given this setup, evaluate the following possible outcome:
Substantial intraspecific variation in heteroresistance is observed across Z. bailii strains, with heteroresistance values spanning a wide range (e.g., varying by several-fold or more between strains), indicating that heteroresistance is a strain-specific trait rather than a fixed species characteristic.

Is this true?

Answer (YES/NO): NO